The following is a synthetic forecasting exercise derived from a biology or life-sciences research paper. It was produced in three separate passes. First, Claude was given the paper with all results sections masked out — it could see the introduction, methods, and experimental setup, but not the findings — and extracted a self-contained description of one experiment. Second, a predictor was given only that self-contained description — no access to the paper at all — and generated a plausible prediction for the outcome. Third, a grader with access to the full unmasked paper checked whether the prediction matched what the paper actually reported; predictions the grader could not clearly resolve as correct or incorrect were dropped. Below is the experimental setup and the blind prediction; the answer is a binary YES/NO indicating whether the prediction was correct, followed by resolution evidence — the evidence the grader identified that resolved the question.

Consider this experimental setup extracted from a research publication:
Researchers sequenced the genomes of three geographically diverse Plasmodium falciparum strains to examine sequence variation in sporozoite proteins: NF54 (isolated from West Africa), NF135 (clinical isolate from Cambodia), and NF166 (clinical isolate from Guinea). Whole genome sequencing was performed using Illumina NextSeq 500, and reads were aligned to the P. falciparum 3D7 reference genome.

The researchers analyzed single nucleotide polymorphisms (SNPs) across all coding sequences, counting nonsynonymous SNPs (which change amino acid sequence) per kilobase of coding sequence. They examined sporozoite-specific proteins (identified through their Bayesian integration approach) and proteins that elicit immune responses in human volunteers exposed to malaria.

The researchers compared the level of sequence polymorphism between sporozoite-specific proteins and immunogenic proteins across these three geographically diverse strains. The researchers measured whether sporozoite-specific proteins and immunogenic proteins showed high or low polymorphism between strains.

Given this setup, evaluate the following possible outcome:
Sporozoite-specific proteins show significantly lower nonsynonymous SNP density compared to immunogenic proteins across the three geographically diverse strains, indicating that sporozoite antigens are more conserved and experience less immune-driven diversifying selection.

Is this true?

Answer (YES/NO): NO